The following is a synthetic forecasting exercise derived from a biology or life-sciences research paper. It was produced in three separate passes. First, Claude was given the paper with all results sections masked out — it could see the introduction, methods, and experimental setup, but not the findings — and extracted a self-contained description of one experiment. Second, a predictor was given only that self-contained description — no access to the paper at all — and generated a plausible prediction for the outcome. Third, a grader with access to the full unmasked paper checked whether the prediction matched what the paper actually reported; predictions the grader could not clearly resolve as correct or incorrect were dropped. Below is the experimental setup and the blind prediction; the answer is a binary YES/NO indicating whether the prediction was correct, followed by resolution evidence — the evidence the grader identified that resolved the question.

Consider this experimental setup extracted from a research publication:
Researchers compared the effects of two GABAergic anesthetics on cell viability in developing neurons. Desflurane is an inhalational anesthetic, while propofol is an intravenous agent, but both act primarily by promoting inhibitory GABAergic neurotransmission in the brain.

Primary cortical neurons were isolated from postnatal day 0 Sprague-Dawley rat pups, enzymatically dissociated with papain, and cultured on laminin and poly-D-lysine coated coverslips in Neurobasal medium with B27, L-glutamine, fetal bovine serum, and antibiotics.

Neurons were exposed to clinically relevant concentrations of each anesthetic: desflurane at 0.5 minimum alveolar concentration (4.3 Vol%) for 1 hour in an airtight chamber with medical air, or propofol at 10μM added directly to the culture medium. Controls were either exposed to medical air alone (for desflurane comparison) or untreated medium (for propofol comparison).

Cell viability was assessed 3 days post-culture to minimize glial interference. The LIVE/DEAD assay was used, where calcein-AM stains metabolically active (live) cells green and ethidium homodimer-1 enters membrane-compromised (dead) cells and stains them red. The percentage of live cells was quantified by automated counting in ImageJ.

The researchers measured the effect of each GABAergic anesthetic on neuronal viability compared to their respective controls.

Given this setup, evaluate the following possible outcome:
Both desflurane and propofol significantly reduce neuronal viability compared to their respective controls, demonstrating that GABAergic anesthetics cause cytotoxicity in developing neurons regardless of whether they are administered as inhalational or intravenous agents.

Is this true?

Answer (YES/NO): YES